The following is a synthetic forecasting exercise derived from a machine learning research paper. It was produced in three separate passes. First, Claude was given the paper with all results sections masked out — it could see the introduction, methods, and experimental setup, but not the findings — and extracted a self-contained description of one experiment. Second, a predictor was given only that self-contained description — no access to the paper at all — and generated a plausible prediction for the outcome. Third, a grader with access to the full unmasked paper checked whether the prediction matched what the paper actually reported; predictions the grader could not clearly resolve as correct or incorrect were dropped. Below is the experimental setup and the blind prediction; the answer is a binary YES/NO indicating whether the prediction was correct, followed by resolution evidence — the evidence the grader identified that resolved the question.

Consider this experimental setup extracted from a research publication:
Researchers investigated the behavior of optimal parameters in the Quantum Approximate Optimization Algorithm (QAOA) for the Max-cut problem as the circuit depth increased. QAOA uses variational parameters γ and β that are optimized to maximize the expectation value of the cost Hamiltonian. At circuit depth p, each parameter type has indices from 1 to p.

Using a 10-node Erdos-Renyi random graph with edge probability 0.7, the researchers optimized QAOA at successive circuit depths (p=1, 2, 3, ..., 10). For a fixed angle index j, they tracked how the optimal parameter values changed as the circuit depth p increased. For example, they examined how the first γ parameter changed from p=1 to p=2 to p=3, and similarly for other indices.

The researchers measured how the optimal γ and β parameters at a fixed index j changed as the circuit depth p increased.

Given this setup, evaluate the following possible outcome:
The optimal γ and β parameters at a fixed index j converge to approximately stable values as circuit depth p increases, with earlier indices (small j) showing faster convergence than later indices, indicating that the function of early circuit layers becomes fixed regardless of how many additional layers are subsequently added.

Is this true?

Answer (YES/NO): NO